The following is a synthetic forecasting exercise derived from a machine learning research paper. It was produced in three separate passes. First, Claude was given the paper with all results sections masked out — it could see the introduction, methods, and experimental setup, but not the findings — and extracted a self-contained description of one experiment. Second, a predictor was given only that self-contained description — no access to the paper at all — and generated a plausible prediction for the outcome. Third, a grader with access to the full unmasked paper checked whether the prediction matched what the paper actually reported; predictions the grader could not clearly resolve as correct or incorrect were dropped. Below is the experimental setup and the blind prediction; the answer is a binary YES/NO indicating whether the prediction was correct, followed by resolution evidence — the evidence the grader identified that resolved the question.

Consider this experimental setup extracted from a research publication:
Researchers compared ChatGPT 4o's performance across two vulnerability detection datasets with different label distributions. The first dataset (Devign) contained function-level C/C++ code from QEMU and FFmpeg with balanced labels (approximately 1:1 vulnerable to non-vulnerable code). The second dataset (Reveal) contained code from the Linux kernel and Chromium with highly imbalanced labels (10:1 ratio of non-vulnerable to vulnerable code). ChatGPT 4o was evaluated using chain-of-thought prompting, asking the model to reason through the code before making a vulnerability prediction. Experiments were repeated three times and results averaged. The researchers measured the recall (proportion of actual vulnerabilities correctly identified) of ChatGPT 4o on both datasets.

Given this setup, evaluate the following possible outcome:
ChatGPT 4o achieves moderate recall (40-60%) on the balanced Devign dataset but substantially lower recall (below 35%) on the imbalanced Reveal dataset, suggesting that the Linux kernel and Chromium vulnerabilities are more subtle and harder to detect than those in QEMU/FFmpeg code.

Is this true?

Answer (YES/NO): NO